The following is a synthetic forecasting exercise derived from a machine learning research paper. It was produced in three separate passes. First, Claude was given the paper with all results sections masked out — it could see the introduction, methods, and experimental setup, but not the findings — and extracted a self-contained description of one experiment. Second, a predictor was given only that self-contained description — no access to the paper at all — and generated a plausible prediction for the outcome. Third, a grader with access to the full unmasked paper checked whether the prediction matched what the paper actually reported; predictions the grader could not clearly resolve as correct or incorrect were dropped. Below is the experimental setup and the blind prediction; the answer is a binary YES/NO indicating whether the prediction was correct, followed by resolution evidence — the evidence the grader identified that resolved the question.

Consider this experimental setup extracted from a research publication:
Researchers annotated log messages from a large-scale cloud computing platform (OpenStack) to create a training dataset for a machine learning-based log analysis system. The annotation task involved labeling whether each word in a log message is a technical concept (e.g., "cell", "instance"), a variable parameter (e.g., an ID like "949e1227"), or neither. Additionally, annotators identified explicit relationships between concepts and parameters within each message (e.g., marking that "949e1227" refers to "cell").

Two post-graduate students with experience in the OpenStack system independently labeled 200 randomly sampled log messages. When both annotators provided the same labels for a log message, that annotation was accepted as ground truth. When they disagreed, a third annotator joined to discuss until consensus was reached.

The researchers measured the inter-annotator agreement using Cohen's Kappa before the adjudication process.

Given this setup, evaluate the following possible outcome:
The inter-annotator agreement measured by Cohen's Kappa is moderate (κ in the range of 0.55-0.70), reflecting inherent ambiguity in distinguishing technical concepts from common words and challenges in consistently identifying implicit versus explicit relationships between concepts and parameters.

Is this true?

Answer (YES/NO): NO